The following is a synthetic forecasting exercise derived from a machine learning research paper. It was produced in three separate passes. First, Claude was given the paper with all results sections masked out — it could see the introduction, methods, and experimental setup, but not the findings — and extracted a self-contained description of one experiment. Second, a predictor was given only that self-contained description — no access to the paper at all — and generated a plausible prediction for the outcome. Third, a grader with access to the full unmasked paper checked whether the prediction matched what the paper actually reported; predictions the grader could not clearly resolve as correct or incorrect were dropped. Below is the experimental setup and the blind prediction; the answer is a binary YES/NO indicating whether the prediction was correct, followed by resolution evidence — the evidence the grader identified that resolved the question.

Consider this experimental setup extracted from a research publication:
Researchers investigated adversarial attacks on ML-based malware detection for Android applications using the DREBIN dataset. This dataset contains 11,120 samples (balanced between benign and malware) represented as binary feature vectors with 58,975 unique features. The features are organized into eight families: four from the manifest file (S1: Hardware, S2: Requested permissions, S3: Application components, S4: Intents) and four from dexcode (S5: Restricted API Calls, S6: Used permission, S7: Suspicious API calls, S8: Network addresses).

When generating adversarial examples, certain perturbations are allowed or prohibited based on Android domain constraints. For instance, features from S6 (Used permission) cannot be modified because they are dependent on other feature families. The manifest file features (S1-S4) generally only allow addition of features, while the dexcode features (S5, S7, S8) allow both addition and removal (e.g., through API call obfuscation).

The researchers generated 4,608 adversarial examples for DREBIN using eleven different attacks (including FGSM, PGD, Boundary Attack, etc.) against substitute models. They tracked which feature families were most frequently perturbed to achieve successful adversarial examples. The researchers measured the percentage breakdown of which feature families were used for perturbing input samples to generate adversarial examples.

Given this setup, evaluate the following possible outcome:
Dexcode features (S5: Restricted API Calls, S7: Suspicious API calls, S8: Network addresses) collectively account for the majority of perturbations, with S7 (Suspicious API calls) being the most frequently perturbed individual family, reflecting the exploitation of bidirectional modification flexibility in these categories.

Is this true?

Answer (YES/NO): NO